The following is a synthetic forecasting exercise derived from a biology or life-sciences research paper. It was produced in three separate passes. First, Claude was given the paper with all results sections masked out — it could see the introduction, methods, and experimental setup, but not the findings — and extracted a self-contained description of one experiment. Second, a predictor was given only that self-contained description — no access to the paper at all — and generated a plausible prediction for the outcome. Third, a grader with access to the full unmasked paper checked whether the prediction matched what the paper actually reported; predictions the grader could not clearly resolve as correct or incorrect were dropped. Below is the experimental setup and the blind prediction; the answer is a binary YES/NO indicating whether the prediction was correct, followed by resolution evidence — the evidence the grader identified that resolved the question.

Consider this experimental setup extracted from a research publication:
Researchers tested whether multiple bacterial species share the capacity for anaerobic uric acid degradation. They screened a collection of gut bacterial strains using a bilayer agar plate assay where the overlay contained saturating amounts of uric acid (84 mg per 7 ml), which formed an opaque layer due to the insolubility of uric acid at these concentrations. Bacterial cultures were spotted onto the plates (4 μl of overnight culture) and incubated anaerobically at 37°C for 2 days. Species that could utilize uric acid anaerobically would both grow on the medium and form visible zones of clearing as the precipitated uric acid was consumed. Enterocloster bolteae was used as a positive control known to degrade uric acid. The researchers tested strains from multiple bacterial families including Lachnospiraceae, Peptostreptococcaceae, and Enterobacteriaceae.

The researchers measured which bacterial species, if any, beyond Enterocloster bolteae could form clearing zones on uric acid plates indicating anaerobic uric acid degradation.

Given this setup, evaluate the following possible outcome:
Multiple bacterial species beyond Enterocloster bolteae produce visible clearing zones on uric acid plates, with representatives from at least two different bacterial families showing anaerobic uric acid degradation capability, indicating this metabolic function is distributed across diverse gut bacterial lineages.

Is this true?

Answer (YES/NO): YES